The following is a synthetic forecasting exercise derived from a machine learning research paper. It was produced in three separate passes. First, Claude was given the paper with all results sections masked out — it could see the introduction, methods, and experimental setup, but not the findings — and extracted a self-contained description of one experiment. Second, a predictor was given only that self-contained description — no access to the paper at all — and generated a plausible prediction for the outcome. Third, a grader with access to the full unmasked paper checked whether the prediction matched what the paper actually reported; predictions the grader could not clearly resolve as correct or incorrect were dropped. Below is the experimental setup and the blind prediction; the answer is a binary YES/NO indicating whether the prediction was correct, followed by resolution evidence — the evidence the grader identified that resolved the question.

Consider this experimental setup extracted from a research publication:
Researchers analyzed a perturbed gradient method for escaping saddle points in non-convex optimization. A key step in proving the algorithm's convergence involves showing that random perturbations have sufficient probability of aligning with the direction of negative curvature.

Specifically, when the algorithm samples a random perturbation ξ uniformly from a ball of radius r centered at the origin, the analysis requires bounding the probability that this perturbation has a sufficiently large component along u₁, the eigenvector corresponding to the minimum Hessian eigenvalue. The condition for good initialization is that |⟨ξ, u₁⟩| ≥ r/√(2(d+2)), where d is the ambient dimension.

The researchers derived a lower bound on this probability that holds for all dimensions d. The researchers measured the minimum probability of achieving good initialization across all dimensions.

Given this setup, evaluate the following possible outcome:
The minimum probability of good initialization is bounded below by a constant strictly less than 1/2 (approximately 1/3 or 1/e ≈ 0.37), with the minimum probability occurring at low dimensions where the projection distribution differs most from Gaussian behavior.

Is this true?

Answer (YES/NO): NO